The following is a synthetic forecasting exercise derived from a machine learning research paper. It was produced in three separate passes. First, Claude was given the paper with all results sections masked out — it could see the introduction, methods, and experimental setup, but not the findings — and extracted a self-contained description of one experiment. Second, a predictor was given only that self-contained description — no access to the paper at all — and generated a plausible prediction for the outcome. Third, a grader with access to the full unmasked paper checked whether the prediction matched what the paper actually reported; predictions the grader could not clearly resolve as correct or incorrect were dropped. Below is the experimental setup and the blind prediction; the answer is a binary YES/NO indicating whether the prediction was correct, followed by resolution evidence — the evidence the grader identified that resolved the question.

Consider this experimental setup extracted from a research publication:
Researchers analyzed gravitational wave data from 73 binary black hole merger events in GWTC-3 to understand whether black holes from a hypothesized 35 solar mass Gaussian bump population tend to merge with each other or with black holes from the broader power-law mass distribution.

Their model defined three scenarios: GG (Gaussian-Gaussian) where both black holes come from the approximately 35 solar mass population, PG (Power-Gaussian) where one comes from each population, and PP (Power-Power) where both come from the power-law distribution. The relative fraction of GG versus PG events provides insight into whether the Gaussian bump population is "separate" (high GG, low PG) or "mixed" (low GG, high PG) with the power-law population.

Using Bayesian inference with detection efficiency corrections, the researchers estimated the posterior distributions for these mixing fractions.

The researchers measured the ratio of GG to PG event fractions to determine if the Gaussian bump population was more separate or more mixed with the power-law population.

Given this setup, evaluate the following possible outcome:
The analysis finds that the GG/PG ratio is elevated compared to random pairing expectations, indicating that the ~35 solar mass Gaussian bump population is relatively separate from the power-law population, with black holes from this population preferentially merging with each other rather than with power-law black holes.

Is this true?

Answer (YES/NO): YES